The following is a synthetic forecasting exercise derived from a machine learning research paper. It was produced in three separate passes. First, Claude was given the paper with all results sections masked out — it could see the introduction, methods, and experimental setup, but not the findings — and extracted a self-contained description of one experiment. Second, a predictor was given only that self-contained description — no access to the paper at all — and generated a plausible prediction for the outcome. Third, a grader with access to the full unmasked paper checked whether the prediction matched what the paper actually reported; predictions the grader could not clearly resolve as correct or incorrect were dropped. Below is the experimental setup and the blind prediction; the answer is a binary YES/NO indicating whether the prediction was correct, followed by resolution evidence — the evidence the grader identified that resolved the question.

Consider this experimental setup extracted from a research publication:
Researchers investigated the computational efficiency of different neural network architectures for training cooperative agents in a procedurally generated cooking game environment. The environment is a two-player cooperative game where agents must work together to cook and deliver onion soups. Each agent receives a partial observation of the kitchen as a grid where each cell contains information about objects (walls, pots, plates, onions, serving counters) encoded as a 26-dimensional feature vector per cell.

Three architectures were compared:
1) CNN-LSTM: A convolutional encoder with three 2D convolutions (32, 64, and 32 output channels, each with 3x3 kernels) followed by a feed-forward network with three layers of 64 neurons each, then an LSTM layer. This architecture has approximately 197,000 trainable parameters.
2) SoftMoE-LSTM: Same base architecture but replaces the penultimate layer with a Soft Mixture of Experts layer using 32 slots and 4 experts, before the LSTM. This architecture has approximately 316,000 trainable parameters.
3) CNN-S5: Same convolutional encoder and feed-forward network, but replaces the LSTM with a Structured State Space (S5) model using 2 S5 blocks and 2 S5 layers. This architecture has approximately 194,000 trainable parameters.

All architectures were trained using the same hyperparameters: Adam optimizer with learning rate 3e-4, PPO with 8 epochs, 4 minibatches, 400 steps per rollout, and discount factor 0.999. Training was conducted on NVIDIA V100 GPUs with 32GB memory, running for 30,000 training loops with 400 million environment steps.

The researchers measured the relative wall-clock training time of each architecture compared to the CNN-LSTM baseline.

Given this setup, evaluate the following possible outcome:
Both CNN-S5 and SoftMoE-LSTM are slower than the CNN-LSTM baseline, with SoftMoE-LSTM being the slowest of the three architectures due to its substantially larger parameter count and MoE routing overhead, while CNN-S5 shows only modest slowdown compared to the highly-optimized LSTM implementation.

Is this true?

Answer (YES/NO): NO